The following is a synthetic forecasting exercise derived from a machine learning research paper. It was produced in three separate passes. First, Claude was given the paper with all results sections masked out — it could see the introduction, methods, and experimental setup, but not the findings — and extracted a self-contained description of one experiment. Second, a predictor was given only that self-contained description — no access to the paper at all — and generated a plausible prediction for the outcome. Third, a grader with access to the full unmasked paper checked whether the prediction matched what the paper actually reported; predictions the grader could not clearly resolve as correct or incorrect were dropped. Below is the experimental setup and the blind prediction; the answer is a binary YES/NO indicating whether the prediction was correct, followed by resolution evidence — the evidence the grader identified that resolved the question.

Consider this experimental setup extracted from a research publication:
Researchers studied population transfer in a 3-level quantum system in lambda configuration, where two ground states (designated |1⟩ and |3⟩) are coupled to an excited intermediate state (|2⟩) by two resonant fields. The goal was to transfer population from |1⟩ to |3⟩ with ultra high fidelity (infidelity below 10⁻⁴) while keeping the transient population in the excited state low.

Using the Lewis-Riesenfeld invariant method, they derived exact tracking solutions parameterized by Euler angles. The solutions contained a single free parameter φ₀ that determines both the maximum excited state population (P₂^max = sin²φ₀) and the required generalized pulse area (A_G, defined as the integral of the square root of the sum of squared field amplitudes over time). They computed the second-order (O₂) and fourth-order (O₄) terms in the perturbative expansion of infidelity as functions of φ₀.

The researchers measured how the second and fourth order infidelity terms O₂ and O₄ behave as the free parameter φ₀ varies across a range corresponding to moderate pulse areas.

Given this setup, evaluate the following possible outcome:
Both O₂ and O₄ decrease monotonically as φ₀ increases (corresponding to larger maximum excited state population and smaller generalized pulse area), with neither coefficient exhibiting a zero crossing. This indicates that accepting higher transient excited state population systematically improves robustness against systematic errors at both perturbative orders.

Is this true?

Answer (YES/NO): NO